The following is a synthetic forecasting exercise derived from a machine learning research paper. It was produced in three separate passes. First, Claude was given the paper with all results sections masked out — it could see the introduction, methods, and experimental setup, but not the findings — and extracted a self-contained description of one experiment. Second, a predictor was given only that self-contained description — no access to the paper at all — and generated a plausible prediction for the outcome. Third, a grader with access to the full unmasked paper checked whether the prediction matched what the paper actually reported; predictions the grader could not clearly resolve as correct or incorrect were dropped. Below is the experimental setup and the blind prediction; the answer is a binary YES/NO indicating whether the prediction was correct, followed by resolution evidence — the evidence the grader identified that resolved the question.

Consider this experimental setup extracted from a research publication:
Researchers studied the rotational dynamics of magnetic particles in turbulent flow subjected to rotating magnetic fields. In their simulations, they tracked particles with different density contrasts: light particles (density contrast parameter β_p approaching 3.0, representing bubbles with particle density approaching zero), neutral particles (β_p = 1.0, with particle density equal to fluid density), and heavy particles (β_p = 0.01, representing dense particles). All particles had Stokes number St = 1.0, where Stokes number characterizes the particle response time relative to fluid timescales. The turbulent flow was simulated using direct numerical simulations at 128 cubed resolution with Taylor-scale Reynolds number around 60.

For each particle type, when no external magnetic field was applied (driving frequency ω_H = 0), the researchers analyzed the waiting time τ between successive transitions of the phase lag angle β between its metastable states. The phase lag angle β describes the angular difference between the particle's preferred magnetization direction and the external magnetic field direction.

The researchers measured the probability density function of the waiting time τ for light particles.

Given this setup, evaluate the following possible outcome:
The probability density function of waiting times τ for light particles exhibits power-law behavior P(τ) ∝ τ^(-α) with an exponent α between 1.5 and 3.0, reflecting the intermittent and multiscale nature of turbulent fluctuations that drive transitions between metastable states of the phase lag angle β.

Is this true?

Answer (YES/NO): NO